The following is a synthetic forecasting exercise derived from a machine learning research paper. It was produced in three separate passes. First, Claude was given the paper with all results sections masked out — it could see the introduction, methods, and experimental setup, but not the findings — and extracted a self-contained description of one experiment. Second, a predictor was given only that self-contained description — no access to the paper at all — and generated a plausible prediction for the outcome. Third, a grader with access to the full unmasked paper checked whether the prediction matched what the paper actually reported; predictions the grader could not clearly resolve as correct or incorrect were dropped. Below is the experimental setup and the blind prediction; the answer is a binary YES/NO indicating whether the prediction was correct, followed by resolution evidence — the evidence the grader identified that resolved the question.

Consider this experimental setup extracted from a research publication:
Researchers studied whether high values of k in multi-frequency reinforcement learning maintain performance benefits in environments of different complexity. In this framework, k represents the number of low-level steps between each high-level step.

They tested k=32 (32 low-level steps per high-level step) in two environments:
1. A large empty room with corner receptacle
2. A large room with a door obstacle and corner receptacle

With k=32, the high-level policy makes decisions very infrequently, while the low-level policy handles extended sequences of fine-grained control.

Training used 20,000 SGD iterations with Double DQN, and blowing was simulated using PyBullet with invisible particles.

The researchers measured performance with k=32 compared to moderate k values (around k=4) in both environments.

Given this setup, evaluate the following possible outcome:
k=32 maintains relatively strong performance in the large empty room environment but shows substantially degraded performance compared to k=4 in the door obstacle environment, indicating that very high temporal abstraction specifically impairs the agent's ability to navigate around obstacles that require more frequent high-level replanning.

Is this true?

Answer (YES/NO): NO